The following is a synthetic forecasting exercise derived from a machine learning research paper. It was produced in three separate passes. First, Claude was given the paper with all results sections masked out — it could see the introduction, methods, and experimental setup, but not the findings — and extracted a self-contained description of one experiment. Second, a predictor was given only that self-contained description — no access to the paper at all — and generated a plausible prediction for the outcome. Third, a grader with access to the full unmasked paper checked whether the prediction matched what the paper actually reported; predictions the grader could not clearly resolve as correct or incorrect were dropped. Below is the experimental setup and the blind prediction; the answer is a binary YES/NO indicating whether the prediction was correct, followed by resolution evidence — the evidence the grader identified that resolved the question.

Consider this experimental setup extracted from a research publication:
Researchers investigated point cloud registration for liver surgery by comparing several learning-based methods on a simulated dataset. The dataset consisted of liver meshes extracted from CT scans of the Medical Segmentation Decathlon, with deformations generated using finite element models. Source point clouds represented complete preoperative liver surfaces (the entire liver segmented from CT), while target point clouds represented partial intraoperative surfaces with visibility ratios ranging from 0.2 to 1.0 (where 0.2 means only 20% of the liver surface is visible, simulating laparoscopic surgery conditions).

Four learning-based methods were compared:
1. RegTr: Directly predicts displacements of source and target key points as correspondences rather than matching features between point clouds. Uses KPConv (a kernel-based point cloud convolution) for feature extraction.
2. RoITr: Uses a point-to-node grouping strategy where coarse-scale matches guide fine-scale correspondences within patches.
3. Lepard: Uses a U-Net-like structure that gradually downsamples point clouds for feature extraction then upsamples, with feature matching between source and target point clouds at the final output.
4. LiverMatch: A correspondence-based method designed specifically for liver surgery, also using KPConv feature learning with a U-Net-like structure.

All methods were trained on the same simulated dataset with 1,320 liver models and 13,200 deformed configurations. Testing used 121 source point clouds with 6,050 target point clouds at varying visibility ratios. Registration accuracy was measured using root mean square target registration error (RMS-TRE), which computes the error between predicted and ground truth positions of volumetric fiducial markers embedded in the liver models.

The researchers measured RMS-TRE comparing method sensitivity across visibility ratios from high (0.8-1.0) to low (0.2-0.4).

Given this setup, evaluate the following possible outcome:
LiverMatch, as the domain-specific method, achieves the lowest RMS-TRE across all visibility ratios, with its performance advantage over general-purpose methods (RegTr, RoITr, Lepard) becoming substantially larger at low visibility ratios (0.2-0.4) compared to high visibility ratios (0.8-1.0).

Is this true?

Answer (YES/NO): NO